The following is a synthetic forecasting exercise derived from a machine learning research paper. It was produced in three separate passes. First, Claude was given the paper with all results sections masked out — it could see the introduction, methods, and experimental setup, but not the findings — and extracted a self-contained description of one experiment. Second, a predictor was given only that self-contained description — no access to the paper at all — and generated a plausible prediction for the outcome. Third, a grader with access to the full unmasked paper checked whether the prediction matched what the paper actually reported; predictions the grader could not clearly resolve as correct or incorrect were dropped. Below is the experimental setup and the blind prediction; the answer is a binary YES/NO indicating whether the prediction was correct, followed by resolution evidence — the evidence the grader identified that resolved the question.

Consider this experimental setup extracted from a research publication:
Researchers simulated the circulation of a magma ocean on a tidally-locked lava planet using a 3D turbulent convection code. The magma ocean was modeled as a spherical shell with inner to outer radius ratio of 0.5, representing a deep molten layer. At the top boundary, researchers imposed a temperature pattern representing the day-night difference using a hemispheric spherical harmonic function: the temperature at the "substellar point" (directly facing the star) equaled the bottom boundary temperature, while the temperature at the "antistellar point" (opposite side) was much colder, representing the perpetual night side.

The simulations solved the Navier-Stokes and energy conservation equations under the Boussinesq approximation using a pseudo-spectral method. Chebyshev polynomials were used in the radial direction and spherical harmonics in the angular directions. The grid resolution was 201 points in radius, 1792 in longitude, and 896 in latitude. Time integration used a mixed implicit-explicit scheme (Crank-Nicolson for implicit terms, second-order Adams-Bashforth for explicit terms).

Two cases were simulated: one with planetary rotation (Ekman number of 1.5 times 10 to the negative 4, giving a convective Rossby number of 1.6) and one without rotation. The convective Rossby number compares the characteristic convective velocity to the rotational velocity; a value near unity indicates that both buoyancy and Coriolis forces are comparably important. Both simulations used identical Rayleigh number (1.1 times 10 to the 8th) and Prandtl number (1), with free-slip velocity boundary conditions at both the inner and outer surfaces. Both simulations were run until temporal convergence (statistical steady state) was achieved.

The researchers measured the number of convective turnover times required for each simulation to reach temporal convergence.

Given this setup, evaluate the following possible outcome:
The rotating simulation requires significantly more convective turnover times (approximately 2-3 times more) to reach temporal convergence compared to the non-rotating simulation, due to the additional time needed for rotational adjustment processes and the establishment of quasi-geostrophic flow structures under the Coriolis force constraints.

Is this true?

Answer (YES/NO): NO